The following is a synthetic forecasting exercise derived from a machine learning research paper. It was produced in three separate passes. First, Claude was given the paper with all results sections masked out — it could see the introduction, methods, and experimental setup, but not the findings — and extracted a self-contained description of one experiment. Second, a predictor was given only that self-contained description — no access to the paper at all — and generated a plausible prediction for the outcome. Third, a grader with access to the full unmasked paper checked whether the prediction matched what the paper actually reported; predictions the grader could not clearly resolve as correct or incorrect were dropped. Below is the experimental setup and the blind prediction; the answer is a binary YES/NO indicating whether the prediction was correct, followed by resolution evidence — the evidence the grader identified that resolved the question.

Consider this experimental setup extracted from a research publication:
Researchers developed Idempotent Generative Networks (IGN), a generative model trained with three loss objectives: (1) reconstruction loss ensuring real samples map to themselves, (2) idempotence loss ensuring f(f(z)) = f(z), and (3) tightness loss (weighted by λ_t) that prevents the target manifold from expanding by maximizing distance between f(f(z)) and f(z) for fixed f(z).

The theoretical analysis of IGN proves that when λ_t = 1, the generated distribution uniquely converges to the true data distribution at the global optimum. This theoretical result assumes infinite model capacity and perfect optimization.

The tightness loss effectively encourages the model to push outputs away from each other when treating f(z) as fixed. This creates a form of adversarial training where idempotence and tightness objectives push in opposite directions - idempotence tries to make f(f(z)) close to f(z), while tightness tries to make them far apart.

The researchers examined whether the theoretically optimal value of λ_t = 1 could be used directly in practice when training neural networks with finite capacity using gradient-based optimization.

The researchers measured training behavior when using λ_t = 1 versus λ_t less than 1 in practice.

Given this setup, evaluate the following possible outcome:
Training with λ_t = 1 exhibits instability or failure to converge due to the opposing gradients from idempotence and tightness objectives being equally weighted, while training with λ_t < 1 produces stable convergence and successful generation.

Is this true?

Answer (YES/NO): YES